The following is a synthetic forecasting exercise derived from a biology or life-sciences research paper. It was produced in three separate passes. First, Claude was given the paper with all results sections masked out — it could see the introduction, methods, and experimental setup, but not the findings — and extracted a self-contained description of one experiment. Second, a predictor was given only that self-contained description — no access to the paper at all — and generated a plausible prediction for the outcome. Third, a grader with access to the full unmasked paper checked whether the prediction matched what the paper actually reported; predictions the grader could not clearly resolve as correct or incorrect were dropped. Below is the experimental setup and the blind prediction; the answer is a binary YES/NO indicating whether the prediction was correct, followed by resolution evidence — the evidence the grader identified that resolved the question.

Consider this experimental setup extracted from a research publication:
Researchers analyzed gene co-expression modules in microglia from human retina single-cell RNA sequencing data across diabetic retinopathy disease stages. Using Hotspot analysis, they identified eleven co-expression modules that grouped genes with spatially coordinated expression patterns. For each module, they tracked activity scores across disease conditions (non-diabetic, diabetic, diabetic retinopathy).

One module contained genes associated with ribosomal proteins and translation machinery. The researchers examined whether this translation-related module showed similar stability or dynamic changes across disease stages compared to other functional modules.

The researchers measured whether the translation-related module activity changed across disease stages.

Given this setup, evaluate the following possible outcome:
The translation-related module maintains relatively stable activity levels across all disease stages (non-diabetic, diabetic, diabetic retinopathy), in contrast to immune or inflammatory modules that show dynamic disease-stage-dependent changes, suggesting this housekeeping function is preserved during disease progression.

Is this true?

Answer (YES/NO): YES